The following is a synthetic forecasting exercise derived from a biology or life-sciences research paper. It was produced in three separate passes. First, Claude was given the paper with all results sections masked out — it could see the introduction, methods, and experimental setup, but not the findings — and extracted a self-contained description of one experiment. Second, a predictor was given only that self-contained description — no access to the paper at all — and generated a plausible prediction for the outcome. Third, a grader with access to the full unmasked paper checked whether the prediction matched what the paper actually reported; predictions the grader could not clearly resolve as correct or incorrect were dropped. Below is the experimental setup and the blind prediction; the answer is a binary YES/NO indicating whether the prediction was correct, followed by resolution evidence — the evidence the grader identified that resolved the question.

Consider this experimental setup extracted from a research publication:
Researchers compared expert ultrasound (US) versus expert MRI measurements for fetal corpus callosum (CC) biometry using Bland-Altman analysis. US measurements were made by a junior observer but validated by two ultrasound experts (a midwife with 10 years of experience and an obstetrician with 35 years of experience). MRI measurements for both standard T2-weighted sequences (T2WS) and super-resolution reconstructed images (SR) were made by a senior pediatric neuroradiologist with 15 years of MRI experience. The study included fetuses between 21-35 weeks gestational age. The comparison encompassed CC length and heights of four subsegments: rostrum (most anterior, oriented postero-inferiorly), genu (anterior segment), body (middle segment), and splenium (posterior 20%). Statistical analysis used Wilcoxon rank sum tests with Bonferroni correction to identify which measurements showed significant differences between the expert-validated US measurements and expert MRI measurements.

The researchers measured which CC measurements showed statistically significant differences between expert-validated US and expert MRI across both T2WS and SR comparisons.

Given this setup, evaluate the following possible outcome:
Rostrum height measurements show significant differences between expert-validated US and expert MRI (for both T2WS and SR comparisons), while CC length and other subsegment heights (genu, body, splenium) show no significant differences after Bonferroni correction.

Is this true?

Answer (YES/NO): NO